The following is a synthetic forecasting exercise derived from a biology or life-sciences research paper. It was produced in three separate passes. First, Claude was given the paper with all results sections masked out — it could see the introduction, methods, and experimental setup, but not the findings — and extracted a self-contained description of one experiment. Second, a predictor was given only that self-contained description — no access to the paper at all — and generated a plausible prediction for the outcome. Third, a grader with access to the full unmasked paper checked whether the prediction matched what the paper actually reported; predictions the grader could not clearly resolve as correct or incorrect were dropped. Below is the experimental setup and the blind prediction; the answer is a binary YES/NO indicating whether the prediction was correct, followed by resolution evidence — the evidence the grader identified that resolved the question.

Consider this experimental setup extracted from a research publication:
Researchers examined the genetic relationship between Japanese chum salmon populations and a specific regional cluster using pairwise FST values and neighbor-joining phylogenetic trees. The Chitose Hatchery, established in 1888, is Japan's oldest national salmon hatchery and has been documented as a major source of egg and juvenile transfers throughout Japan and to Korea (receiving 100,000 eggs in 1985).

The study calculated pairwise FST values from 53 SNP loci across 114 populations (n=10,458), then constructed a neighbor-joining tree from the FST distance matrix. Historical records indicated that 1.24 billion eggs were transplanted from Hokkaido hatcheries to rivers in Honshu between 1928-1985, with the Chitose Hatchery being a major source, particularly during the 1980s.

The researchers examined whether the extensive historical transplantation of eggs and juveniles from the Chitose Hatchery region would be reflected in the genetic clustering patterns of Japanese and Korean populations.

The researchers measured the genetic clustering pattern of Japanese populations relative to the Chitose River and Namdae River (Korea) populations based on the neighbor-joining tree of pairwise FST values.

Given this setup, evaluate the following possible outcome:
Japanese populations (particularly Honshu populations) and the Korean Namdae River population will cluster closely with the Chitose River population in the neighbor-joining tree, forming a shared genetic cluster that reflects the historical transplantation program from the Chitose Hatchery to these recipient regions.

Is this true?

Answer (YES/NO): YES